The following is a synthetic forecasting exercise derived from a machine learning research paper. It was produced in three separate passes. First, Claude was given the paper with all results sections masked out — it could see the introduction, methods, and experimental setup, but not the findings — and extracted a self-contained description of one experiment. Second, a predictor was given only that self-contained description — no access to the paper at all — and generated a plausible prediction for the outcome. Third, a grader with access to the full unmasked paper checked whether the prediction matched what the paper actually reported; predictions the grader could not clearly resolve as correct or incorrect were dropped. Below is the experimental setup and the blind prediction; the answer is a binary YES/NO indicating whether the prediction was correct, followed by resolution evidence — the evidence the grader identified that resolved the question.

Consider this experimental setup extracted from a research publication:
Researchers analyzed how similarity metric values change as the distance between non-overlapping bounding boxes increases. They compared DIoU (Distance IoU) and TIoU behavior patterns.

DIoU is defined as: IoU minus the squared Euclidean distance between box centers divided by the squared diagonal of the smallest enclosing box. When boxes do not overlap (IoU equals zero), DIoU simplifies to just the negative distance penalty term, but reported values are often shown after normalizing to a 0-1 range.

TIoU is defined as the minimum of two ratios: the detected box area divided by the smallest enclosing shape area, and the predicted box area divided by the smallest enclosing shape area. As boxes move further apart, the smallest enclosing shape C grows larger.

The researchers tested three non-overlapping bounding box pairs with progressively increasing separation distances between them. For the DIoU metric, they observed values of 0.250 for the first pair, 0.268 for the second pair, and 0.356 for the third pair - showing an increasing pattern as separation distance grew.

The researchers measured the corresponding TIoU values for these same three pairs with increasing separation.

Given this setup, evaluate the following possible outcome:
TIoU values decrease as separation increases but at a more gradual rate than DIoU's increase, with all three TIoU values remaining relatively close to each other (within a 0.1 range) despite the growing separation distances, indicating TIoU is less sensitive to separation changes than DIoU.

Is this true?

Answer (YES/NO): YES